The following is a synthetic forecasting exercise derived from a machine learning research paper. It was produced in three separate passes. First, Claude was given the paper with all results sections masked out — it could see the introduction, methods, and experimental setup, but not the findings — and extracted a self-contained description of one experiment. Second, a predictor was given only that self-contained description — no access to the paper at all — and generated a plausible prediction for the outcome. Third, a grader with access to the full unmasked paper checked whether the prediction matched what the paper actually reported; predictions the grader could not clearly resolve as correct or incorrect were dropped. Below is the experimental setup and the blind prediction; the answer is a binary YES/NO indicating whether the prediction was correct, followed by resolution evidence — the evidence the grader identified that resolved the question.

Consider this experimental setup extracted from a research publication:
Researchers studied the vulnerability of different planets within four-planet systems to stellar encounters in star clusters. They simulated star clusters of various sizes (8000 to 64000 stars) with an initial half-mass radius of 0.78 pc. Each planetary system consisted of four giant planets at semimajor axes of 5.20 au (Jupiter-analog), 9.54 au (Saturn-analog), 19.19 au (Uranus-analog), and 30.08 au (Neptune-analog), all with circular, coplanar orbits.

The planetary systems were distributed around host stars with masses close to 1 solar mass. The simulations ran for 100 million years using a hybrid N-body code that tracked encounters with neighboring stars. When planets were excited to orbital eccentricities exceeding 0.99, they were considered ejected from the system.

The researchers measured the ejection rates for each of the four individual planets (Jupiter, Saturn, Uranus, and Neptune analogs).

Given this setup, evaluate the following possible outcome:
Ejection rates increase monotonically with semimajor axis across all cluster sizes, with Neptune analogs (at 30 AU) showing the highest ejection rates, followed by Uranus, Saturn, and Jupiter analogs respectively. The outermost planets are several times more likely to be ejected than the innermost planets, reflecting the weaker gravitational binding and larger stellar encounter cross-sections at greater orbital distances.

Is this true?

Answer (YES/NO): NO